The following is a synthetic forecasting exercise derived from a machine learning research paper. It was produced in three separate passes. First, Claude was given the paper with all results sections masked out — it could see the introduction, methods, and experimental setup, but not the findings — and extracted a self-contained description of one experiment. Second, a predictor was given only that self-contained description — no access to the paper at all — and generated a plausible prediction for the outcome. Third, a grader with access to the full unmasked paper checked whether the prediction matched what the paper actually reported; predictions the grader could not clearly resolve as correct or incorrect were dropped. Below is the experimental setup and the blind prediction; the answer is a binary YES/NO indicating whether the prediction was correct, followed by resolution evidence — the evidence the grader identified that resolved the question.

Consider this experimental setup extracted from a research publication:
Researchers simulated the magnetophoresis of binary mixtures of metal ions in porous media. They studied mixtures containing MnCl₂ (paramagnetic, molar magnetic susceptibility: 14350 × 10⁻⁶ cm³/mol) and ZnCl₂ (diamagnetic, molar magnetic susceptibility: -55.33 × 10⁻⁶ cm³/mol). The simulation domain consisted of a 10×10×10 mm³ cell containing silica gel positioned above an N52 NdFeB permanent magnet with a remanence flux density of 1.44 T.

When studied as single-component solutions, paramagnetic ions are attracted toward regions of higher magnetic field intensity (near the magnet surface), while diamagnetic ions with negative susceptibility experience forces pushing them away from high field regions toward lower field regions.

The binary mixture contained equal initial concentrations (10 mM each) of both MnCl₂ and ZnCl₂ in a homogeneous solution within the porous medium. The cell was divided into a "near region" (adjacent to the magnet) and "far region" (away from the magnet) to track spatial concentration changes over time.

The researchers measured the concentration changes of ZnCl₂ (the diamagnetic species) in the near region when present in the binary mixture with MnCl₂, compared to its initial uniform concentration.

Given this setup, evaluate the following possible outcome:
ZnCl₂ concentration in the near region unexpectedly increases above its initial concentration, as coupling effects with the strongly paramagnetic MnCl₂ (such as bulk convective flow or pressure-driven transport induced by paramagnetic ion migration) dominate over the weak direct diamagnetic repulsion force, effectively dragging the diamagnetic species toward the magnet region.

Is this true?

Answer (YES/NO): YES